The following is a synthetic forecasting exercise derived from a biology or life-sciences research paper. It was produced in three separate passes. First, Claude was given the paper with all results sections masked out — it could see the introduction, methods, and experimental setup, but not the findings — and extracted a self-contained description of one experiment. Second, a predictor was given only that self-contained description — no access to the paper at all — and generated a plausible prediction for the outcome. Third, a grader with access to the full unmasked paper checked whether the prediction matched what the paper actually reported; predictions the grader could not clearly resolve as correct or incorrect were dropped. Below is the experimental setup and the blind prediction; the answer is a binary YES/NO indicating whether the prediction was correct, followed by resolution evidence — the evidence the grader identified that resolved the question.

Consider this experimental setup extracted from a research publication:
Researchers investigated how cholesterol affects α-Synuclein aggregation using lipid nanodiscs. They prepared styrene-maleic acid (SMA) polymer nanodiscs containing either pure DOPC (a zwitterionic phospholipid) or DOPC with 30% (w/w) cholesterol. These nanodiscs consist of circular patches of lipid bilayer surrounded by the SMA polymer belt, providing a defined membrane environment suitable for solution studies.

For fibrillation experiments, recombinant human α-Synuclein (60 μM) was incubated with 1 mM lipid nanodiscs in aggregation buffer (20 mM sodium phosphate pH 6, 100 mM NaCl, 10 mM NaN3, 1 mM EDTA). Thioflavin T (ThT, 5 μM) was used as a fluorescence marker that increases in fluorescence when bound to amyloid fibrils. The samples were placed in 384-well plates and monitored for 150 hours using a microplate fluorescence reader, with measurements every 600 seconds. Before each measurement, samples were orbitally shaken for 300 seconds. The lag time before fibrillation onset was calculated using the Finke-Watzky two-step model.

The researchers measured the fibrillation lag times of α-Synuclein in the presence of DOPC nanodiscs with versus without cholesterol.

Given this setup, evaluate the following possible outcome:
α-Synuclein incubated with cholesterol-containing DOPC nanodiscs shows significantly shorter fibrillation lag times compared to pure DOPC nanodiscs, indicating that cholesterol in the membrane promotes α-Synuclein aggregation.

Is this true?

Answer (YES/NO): YES